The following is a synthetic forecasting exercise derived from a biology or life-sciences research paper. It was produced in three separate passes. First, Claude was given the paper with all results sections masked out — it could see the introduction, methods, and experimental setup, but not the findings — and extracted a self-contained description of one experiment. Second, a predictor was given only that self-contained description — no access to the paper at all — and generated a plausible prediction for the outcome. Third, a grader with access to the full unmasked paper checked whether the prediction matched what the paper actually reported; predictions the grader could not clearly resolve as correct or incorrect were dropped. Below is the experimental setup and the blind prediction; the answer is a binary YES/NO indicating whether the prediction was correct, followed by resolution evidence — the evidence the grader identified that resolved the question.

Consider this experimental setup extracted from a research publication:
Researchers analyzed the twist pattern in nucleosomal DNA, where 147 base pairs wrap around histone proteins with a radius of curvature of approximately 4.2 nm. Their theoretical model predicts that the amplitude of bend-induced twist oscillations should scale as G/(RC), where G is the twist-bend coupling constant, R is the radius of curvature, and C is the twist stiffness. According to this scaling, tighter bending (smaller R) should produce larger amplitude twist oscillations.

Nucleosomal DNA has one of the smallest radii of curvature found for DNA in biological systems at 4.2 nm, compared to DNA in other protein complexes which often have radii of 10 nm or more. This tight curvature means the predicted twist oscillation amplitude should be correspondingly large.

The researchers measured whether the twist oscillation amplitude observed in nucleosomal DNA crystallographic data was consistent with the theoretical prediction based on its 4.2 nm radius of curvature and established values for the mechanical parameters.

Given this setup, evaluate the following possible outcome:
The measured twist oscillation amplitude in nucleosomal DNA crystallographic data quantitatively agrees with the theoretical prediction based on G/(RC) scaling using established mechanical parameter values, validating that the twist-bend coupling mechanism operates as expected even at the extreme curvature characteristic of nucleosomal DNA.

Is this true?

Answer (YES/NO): YES